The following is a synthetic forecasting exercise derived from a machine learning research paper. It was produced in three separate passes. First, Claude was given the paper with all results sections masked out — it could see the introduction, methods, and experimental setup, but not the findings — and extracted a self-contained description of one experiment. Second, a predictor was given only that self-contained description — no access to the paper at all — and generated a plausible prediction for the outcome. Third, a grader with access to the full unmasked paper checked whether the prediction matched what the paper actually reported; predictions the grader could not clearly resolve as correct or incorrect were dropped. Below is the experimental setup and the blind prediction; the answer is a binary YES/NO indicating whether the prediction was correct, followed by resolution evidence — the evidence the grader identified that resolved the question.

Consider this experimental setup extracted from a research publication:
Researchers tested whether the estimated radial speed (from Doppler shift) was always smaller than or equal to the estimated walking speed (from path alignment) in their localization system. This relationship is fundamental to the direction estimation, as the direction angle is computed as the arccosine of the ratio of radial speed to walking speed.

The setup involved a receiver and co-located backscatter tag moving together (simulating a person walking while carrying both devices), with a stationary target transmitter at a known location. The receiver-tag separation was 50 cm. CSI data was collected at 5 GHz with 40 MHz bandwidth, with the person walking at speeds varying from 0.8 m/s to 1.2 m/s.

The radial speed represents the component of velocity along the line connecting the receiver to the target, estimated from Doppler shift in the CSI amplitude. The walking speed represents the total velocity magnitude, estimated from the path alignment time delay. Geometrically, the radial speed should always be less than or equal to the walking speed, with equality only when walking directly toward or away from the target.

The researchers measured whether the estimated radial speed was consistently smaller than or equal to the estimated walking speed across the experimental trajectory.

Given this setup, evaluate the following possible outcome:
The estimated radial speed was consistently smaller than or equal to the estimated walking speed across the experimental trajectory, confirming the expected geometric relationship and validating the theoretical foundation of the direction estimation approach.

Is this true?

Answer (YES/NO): YES